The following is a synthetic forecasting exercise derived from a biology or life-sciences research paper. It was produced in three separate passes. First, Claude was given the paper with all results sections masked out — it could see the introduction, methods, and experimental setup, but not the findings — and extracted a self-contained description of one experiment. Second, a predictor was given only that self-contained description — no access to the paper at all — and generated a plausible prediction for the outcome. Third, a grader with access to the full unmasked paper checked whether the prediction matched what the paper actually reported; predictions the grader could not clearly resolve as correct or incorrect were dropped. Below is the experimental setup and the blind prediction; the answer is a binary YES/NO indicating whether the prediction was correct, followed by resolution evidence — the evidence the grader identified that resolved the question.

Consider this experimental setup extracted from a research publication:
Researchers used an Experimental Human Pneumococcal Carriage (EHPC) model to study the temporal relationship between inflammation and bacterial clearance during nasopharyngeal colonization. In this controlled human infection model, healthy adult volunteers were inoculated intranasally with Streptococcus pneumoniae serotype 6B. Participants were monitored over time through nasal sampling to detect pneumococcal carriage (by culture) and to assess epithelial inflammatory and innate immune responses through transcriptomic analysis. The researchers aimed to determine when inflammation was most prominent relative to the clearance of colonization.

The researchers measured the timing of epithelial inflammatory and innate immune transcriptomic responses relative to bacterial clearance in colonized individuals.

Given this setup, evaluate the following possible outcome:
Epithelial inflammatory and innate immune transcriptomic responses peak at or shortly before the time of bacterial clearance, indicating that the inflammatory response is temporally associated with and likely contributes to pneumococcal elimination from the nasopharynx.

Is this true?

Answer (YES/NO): YES